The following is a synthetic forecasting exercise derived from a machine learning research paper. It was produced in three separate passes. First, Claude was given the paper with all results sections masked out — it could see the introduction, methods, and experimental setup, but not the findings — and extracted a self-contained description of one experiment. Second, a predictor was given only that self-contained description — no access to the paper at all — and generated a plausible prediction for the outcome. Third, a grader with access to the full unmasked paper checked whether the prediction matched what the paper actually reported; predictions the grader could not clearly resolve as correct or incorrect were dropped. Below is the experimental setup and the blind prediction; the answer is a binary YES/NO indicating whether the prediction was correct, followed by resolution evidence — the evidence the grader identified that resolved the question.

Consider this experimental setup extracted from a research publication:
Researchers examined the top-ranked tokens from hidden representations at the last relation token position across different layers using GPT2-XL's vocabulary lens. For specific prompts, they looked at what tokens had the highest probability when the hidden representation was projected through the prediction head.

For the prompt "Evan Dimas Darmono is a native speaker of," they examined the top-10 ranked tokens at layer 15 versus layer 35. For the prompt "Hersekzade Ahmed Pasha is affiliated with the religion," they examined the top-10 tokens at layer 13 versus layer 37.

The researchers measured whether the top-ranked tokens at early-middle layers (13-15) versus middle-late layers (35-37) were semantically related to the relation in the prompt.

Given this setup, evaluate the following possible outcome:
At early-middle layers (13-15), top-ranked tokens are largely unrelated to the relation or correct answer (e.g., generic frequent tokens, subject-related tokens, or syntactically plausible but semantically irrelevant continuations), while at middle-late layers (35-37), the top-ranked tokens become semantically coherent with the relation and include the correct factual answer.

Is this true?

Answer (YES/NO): NO